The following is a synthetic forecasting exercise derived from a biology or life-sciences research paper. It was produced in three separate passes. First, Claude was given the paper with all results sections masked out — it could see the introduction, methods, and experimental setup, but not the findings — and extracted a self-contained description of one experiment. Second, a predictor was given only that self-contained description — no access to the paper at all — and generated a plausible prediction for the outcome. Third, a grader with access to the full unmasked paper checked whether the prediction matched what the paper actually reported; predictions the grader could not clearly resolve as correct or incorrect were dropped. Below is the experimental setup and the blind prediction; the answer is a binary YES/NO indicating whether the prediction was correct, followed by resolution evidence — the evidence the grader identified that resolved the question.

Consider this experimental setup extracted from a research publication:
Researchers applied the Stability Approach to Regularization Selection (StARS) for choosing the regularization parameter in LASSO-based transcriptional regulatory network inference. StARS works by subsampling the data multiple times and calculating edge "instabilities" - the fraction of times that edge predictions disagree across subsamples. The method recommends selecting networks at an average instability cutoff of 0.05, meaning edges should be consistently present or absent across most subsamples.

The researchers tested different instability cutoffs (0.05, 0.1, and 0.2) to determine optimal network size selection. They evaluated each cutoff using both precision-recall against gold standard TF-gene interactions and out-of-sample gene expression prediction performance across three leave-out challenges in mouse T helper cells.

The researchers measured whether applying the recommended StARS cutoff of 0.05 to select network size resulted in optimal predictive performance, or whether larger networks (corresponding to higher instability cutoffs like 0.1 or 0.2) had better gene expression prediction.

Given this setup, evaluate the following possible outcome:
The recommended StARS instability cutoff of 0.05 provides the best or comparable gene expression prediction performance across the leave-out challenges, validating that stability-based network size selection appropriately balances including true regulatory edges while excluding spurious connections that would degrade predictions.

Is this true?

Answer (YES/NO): NO